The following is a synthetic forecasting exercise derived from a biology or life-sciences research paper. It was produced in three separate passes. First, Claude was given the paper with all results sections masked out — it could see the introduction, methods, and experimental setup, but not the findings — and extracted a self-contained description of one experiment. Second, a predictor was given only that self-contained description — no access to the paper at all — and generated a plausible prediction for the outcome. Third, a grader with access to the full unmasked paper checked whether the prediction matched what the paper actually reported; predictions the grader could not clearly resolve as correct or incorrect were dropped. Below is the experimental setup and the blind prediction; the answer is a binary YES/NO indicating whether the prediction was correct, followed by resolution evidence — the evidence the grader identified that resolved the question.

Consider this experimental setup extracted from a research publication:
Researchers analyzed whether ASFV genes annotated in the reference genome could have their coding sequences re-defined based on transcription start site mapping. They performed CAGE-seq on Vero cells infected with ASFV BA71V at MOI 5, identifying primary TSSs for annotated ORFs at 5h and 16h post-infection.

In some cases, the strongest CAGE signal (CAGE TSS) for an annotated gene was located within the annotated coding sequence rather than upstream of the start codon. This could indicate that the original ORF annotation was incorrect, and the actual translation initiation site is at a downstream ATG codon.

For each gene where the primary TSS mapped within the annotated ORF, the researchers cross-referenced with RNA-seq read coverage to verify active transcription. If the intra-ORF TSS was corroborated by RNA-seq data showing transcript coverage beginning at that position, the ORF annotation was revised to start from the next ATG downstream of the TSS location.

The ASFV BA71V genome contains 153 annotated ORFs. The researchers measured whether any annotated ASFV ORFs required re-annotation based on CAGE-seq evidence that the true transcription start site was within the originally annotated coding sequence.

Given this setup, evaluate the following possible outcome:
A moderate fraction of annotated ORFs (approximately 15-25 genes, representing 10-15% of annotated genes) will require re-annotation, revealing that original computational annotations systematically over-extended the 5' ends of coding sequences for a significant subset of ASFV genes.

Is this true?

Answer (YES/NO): NO